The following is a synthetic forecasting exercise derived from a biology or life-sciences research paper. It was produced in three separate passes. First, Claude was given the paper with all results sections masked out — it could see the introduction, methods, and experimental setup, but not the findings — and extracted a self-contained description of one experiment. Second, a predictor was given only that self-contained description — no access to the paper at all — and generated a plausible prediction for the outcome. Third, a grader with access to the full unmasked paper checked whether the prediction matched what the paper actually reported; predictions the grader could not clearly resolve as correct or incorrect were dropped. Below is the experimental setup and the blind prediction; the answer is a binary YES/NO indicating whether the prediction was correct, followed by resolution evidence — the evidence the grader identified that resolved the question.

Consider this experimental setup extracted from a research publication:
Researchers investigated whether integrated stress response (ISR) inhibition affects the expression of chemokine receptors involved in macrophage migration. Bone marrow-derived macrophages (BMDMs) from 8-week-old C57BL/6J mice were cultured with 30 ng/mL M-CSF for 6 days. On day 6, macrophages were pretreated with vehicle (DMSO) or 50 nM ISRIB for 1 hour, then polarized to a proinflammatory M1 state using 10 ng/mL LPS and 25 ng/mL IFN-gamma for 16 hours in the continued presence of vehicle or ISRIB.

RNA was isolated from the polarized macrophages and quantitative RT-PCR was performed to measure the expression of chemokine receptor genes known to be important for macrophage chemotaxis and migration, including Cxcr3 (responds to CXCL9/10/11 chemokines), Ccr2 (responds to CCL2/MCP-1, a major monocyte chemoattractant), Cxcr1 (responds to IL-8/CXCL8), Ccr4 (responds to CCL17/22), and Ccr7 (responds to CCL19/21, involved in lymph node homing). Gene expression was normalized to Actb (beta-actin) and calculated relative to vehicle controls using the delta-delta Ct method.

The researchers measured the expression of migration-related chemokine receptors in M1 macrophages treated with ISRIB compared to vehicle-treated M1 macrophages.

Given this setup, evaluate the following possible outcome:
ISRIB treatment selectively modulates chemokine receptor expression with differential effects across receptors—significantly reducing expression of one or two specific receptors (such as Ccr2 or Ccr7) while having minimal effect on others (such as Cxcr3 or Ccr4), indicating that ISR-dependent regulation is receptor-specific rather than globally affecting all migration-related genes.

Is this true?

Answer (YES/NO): NO